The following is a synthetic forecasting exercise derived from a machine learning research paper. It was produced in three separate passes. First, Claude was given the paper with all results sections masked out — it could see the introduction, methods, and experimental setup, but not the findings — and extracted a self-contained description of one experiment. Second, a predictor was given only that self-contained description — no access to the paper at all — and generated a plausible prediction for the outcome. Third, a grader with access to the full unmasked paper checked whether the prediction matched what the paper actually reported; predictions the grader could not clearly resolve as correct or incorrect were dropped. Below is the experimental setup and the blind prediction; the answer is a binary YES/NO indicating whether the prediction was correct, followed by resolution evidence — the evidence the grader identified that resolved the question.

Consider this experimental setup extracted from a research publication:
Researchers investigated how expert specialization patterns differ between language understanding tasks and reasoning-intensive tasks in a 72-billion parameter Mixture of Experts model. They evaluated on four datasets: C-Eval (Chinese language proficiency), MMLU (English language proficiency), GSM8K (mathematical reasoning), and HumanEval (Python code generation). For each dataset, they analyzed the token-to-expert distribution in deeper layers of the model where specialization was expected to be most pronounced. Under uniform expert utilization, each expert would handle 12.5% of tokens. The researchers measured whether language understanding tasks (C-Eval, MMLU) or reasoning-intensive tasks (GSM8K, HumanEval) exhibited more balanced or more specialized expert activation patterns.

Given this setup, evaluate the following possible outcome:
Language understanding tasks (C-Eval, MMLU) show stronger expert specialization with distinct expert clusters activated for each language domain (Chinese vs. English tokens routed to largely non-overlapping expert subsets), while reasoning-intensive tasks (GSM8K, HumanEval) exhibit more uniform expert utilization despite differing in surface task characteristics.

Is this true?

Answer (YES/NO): NO